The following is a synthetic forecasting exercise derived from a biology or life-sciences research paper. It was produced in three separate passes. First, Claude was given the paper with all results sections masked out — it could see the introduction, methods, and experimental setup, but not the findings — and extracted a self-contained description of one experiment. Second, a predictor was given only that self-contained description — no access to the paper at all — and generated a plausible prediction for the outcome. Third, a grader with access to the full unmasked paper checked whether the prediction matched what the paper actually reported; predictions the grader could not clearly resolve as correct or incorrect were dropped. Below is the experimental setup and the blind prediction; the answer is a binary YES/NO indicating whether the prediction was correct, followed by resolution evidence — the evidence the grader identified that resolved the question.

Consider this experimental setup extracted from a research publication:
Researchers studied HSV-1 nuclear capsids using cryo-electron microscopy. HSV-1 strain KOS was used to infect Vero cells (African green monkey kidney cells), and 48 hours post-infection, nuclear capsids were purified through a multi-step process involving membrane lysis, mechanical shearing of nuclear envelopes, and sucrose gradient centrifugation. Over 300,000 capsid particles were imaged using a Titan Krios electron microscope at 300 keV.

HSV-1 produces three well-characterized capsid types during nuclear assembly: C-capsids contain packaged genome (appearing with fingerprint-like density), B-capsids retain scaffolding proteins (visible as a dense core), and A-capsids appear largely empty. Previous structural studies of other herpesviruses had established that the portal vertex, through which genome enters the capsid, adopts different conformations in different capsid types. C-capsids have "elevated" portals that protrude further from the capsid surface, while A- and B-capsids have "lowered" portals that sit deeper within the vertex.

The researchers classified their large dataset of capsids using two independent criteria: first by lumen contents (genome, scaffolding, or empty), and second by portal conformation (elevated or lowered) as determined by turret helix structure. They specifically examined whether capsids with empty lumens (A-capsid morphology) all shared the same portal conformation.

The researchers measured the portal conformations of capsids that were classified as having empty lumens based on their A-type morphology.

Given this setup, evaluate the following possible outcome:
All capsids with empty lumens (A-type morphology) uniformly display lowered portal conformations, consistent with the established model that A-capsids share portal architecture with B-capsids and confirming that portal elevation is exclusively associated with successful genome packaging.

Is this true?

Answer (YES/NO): NO